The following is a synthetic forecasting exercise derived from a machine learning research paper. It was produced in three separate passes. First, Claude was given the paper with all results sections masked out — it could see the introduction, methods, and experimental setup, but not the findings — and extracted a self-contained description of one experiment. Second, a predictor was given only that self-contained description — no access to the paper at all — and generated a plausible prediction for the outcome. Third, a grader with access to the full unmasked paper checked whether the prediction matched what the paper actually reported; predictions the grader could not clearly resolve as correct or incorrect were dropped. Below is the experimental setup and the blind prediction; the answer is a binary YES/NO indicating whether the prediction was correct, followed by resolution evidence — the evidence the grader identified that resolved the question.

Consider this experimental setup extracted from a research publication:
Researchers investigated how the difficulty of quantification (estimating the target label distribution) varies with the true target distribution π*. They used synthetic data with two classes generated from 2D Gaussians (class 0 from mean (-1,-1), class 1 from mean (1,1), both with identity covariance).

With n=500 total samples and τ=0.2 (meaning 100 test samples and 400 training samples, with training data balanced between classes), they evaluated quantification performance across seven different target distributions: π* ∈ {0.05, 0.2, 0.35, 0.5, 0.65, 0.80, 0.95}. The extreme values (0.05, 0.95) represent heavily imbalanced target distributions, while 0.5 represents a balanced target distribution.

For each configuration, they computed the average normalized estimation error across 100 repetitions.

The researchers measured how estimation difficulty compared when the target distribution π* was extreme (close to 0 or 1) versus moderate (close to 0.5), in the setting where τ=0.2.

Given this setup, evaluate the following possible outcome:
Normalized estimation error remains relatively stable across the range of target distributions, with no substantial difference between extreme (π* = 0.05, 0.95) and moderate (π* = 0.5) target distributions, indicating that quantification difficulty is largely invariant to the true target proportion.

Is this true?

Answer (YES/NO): NO